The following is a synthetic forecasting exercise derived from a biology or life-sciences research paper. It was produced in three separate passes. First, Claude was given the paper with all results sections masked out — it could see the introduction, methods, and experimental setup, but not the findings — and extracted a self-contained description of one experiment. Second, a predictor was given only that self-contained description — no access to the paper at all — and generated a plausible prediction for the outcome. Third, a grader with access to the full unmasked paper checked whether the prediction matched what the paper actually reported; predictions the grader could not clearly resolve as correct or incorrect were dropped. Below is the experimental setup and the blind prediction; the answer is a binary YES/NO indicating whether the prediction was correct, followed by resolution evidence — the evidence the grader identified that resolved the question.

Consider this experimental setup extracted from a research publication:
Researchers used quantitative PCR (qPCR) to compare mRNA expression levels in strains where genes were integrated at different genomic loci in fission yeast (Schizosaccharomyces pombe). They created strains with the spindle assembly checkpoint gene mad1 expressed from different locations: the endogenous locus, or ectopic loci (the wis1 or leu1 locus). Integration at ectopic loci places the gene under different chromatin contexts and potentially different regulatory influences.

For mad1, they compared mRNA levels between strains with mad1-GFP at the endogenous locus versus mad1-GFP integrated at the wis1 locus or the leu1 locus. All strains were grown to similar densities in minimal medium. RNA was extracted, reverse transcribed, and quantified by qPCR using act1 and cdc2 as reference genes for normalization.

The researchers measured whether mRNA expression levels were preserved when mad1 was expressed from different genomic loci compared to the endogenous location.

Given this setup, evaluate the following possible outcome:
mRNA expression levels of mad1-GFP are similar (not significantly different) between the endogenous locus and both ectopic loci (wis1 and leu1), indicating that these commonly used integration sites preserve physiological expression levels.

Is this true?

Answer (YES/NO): YES